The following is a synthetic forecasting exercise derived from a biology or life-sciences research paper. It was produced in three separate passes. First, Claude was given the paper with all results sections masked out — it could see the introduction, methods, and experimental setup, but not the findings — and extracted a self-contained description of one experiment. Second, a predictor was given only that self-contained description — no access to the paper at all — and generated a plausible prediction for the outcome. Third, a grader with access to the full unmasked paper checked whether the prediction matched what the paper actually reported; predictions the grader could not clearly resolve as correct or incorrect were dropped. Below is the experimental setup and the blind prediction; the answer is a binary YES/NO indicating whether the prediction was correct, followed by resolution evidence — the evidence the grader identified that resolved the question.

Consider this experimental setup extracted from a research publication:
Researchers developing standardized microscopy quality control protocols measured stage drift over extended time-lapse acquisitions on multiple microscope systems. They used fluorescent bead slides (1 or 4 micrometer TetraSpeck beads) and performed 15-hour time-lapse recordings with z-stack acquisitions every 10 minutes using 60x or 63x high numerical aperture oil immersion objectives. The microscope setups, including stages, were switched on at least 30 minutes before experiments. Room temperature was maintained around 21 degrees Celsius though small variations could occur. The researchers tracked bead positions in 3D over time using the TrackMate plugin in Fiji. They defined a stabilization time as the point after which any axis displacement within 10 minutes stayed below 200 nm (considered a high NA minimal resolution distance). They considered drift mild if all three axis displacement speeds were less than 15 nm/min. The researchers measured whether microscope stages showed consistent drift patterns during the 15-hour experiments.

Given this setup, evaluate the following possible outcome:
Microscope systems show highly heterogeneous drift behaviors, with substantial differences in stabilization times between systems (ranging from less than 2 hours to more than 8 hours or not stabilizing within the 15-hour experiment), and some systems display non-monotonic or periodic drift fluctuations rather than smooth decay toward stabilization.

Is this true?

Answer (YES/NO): NO